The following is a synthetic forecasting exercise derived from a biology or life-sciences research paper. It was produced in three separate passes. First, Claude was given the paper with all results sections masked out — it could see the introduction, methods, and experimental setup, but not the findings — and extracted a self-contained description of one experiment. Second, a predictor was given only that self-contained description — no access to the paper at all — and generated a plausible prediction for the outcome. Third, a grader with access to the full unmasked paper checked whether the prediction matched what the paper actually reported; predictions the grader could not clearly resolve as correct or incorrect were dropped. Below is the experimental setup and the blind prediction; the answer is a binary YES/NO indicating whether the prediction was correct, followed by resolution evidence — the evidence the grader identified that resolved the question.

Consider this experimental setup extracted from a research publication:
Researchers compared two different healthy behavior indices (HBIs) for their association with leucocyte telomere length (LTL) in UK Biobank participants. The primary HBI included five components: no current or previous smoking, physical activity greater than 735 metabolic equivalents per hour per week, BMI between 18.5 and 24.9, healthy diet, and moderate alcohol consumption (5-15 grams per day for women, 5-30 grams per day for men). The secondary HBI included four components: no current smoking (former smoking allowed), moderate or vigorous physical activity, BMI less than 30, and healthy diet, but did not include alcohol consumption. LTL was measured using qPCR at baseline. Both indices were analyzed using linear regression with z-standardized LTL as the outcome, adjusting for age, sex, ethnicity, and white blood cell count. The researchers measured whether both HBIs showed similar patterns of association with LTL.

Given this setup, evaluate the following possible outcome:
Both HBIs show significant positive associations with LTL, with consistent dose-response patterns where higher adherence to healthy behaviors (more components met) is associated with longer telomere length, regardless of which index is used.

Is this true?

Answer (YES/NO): YES